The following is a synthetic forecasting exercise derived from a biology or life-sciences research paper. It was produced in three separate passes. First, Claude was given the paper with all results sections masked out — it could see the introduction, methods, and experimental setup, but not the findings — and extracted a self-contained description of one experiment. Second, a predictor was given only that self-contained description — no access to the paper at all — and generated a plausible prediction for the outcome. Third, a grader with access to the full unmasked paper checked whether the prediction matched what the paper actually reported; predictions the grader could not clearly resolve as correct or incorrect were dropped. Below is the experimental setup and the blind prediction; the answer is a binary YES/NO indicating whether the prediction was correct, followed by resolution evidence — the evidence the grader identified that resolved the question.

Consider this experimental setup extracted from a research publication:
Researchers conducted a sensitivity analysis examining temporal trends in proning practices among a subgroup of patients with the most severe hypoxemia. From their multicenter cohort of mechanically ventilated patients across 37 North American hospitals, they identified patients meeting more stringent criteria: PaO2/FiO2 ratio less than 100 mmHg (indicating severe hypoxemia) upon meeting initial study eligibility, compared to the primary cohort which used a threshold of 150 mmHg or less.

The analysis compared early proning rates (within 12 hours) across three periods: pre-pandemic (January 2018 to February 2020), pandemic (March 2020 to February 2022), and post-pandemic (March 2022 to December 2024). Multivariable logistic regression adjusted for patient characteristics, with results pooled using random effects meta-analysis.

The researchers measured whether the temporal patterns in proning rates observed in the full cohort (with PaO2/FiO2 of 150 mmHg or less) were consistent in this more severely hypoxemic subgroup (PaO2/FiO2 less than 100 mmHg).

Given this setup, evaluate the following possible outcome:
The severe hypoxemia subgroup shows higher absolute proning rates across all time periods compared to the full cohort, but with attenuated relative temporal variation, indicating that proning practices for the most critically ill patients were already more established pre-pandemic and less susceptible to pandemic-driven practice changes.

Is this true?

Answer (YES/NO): NO